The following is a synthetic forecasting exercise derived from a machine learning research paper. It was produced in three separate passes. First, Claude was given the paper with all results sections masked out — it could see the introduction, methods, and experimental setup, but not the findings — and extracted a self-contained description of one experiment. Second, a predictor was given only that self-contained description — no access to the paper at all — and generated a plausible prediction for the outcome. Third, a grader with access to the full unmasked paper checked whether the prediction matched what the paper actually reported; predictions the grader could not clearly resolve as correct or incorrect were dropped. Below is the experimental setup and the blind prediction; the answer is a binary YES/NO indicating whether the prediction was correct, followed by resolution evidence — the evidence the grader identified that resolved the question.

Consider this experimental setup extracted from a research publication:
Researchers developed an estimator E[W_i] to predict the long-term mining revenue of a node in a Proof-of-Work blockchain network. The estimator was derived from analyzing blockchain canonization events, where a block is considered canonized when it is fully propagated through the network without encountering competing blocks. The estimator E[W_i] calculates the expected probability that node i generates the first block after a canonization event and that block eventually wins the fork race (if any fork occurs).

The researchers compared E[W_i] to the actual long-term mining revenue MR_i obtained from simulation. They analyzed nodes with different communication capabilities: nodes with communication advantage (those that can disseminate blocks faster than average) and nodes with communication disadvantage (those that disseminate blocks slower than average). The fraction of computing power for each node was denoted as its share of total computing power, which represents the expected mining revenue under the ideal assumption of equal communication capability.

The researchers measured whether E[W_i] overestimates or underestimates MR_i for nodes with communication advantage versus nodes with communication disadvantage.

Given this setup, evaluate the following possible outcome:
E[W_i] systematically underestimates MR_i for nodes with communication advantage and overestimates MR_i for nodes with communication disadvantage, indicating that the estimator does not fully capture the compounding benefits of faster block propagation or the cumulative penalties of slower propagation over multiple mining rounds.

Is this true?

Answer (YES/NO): YES